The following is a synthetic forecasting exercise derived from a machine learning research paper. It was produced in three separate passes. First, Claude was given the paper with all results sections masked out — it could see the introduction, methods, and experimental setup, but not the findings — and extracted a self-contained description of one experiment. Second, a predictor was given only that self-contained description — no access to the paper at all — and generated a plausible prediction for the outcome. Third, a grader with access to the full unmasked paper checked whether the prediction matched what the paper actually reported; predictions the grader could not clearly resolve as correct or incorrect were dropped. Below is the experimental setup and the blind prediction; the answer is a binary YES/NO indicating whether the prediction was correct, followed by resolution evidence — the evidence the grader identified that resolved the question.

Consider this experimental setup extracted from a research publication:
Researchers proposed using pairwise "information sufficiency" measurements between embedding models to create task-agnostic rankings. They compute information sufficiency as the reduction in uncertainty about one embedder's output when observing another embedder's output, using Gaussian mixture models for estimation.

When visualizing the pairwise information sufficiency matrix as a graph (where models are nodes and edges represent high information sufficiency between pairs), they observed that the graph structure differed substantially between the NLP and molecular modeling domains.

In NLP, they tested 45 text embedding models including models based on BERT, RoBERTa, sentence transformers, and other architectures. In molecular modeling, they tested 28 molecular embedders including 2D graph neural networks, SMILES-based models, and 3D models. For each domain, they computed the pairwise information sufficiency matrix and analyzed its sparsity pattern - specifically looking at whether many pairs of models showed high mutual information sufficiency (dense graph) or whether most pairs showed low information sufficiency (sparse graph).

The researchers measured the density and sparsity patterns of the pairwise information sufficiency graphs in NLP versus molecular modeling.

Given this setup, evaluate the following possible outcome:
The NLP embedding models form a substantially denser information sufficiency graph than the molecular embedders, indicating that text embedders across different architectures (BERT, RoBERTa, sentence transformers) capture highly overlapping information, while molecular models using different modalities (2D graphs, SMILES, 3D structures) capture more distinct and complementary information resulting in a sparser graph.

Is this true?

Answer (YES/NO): NO